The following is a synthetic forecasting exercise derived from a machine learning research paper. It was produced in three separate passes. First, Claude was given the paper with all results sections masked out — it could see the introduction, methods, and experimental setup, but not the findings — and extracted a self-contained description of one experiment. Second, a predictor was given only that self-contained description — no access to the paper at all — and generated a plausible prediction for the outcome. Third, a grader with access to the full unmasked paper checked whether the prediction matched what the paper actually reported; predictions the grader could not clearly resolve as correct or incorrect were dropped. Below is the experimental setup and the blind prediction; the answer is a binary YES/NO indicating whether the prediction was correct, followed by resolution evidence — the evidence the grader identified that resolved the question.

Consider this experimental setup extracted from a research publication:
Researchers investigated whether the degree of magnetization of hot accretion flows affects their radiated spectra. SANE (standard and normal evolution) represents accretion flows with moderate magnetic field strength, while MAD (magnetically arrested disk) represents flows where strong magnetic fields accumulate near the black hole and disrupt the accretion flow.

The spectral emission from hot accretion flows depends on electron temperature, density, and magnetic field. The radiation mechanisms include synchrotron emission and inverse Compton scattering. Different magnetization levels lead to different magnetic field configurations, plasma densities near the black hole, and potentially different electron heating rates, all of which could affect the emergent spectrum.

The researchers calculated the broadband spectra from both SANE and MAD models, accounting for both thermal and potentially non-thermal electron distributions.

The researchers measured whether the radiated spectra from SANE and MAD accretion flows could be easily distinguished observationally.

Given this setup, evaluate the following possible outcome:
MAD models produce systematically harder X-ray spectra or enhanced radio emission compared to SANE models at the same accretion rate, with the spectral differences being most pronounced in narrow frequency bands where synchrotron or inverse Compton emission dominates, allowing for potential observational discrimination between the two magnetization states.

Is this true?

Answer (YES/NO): NO